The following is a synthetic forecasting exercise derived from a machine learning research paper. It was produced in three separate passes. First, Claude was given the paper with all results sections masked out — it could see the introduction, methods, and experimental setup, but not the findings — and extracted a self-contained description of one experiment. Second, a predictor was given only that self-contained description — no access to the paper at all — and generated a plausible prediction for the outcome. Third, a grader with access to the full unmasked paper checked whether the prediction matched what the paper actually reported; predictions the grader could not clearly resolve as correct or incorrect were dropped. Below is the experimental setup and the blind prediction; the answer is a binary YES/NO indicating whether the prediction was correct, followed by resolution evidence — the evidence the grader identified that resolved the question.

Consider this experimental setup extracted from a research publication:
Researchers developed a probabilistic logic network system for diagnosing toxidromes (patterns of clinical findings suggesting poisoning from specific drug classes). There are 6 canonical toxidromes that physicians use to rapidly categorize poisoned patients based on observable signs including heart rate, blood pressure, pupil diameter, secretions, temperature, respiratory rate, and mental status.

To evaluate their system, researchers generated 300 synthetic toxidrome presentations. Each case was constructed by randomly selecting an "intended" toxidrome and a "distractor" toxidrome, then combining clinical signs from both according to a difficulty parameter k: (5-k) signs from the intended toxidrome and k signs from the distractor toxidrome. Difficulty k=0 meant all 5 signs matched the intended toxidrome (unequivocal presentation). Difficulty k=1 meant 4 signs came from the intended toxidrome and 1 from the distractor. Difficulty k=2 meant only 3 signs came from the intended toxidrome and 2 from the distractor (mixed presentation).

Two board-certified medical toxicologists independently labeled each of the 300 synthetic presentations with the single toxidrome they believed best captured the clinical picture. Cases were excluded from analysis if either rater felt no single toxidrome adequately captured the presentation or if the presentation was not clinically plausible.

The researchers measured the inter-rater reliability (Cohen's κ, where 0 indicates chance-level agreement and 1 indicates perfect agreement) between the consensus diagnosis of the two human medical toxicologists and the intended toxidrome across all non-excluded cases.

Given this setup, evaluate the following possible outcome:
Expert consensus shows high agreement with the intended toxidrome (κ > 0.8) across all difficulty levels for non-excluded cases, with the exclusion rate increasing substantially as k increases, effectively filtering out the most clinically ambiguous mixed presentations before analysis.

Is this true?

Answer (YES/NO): NO